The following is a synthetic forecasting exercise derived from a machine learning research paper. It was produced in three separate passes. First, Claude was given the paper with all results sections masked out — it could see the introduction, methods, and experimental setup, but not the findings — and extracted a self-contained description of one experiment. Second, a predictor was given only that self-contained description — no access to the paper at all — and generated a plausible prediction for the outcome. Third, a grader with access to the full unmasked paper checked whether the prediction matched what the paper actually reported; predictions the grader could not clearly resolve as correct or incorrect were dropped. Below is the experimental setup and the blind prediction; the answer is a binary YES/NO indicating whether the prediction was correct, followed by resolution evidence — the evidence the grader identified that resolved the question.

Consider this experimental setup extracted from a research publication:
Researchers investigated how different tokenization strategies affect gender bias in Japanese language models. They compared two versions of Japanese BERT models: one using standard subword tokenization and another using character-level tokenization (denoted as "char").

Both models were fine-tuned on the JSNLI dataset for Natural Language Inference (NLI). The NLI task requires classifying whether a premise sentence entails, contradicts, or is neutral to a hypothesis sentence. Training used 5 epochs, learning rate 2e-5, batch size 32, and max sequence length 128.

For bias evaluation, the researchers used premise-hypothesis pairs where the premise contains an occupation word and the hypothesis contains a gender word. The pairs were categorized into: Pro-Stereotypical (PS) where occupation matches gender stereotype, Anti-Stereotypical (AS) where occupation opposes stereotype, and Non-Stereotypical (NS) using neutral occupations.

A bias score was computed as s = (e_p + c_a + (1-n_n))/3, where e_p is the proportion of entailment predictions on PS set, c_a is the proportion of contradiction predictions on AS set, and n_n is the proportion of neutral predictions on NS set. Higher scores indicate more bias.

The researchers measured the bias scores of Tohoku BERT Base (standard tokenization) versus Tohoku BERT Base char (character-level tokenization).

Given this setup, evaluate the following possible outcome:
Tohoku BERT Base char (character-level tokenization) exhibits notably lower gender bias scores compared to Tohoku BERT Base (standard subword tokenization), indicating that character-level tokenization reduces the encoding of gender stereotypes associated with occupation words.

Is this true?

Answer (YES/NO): NO